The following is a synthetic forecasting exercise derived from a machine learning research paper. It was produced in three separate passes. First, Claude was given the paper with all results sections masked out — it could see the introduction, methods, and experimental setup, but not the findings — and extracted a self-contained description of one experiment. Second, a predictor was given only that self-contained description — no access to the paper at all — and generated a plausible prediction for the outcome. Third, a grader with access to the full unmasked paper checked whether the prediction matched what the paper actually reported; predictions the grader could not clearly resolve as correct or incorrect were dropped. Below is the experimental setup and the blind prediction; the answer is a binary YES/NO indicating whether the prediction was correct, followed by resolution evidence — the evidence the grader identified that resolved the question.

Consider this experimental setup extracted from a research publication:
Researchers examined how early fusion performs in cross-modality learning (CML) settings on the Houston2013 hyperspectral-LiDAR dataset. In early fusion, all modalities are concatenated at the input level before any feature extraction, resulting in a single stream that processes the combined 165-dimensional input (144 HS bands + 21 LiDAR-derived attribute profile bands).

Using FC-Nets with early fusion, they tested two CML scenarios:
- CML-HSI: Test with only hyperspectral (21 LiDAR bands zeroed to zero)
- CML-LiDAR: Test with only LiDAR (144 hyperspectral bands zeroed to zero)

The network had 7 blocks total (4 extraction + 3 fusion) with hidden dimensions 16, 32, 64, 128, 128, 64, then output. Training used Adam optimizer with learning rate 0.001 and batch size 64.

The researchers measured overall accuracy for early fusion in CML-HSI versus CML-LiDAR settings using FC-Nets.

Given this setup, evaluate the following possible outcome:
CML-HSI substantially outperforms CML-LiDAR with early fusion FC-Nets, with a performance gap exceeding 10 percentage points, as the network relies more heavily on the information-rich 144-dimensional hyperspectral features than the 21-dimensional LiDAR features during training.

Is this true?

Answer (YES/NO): NO